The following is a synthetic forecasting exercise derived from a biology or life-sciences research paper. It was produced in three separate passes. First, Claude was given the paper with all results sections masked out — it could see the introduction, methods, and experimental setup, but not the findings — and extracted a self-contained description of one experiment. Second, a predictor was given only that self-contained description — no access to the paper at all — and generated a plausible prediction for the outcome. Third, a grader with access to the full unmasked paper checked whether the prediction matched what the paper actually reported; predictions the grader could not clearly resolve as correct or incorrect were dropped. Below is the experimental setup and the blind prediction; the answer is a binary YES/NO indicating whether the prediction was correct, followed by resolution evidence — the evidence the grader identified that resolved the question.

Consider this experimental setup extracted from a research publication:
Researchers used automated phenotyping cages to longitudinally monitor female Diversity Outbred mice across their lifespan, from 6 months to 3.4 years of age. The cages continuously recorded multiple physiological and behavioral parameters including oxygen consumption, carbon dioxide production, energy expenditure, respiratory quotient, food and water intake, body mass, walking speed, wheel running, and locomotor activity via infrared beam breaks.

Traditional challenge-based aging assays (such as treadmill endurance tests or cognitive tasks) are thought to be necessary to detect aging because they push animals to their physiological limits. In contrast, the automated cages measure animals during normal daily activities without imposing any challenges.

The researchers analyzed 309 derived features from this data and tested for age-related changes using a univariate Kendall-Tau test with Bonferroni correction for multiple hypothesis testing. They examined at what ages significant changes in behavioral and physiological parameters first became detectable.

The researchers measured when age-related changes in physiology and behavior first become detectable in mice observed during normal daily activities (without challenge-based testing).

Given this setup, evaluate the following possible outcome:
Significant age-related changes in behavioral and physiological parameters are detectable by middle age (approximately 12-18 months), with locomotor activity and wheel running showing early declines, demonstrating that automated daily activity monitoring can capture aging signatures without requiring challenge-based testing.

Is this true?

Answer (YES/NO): NO